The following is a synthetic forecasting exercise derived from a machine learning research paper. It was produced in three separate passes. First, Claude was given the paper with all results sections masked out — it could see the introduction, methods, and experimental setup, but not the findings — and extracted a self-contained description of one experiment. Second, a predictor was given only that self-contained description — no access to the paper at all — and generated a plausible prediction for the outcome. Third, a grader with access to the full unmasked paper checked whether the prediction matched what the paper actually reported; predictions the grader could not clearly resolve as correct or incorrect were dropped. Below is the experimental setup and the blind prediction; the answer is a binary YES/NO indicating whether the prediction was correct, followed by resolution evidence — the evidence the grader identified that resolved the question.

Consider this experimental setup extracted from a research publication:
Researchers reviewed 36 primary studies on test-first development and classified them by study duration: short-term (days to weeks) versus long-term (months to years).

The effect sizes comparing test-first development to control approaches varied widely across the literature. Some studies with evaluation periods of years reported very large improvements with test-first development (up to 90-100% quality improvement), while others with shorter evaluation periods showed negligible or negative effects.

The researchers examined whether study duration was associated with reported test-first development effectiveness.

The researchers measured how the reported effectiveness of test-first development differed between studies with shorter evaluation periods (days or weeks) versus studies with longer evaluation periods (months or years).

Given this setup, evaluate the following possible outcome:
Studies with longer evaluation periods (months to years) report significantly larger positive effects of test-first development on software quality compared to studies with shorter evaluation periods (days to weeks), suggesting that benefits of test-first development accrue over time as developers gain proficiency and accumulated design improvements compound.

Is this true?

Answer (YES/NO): YES